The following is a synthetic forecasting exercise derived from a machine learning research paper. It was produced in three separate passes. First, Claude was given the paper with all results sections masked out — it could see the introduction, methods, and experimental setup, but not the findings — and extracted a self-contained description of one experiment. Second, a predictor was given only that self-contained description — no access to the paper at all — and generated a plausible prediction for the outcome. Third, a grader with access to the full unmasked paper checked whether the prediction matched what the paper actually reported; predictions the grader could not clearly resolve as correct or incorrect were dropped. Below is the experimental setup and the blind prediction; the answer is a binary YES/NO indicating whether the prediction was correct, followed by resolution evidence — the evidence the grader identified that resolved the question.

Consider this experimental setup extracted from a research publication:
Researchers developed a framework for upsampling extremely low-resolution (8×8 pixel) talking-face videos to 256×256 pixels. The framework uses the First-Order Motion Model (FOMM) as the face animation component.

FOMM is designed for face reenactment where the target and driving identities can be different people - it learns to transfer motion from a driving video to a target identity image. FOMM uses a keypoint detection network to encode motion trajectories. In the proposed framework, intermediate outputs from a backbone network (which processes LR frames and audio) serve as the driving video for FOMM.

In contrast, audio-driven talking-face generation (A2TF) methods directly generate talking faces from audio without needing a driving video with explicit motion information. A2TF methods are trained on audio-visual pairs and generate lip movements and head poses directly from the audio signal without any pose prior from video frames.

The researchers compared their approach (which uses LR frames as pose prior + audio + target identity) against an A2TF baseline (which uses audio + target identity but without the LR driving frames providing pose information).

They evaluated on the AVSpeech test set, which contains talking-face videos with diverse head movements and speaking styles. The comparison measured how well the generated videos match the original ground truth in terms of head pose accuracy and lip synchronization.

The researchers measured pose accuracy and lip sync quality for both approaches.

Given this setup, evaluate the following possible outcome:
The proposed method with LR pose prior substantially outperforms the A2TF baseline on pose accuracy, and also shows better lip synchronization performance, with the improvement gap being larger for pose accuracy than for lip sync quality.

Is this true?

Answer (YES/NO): NO